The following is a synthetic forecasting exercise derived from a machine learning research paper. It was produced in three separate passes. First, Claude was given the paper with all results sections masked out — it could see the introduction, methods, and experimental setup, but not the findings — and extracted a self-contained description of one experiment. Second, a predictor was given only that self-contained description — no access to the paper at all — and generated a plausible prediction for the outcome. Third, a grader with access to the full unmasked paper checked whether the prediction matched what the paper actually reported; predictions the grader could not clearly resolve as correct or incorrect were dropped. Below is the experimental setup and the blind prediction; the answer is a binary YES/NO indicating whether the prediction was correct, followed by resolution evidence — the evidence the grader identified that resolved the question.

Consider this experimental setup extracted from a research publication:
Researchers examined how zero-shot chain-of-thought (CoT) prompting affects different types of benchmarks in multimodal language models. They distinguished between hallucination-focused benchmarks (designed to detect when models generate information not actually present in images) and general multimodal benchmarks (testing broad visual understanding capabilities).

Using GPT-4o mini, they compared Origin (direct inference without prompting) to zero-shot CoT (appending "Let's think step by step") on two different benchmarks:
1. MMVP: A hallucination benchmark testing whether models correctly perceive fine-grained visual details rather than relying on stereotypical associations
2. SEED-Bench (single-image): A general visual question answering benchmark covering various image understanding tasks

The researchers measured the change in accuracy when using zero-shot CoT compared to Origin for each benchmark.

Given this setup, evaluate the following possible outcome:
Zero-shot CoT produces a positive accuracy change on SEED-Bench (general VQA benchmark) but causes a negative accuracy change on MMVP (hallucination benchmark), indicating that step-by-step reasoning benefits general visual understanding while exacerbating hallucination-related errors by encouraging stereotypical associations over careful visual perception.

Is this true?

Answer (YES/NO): YES